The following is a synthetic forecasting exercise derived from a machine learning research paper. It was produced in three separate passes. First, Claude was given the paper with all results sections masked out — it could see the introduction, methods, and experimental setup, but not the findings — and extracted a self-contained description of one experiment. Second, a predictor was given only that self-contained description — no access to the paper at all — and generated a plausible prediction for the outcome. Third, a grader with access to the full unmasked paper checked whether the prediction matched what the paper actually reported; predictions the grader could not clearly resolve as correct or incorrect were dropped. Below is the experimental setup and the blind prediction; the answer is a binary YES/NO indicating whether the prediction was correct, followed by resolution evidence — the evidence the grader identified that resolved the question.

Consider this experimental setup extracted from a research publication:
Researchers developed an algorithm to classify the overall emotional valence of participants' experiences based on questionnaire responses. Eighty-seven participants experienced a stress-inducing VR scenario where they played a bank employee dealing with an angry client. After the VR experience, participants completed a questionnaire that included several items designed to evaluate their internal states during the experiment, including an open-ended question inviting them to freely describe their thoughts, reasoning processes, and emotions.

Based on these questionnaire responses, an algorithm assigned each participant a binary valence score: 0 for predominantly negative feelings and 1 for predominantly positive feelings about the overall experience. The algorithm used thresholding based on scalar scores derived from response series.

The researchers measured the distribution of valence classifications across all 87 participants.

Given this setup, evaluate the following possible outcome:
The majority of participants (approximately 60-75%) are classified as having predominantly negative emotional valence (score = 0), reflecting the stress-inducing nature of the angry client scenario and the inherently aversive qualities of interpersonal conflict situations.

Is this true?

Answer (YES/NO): NO